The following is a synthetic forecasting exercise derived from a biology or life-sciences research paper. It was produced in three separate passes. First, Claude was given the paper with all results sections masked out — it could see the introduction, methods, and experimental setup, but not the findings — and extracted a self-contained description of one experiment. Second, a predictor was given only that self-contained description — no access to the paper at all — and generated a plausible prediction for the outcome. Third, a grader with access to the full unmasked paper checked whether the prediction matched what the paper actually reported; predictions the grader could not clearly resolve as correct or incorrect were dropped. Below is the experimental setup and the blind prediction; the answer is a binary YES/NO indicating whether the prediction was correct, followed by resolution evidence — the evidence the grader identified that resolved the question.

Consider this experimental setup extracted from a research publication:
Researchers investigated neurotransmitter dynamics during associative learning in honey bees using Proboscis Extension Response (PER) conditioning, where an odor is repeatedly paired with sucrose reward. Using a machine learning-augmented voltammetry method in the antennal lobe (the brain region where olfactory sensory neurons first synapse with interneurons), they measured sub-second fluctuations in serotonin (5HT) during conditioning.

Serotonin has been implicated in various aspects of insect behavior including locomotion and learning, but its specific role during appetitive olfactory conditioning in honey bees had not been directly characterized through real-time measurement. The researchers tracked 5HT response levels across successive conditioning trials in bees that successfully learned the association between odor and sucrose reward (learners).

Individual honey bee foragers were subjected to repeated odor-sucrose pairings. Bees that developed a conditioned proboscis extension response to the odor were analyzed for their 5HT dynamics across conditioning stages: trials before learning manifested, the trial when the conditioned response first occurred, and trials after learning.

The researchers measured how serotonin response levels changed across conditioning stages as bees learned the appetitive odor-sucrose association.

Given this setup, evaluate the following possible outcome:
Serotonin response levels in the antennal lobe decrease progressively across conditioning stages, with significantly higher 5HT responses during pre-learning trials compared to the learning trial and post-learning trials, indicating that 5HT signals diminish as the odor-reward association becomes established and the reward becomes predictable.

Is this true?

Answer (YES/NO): YES